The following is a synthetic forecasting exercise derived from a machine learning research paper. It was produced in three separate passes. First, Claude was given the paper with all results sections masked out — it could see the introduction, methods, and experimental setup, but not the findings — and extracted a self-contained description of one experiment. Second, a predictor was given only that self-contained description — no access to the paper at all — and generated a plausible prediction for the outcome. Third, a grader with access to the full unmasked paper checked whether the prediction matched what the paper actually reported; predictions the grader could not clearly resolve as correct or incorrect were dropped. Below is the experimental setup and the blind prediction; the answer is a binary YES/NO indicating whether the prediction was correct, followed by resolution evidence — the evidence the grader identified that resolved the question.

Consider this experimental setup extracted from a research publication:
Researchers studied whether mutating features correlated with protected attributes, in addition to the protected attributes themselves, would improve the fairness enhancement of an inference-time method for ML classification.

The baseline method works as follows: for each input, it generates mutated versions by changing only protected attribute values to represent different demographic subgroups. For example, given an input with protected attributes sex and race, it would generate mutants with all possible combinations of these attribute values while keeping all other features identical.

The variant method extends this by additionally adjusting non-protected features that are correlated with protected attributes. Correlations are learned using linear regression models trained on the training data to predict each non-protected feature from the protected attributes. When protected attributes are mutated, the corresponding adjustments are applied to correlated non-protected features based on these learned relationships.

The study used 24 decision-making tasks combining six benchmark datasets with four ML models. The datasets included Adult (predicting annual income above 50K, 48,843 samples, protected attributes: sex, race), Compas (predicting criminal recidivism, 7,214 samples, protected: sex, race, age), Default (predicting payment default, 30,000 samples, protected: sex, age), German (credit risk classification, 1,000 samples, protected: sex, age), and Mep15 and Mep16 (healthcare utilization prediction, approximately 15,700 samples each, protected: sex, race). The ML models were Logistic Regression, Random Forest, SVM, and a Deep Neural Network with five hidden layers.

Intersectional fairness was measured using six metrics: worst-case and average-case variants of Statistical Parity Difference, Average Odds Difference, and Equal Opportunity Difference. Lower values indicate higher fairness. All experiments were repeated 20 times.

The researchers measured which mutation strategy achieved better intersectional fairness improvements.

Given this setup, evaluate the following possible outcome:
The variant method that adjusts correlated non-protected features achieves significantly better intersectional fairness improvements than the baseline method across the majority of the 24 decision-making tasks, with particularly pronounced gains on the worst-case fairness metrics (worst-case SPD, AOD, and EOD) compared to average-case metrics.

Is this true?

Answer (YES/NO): NO